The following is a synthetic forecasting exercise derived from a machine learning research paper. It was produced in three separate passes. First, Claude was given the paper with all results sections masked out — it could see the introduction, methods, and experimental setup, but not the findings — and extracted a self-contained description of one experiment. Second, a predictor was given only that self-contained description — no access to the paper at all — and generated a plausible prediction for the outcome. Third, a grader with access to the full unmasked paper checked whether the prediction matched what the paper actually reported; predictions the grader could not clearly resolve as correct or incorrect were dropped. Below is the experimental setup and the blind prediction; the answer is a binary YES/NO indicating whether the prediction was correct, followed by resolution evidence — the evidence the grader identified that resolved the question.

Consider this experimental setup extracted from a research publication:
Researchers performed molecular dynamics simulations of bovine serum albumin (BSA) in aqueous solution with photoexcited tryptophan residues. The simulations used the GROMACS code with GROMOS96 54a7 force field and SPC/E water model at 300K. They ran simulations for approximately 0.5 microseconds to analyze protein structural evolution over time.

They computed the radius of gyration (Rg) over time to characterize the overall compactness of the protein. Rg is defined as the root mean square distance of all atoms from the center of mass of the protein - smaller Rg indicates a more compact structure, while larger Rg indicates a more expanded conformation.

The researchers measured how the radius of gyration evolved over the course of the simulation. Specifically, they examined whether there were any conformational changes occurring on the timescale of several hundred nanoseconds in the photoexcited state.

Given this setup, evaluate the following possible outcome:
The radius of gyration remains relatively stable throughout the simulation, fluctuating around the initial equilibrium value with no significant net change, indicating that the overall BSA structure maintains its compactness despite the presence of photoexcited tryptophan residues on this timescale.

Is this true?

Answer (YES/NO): NO